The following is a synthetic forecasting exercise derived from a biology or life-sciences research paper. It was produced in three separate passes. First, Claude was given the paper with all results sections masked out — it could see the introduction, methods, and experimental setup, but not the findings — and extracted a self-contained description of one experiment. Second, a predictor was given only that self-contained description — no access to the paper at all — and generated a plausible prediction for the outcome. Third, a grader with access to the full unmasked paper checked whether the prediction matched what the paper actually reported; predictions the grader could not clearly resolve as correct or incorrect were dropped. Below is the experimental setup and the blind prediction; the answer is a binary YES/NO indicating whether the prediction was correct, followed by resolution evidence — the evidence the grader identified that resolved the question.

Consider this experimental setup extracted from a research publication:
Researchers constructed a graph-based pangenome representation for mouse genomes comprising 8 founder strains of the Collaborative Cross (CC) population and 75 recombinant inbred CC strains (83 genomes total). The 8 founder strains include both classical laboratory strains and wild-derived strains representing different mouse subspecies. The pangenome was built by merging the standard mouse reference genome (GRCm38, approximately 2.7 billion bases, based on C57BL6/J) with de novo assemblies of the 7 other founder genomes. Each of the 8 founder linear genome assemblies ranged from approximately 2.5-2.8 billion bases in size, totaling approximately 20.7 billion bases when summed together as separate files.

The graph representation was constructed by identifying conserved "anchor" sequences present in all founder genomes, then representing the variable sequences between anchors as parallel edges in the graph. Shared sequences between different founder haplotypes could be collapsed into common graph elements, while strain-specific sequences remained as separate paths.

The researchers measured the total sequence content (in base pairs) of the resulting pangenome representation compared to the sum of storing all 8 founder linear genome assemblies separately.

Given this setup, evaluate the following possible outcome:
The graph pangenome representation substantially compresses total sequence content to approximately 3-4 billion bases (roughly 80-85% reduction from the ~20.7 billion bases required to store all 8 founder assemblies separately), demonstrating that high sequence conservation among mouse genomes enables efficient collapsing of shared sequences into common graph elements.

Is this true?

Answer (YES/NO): NO